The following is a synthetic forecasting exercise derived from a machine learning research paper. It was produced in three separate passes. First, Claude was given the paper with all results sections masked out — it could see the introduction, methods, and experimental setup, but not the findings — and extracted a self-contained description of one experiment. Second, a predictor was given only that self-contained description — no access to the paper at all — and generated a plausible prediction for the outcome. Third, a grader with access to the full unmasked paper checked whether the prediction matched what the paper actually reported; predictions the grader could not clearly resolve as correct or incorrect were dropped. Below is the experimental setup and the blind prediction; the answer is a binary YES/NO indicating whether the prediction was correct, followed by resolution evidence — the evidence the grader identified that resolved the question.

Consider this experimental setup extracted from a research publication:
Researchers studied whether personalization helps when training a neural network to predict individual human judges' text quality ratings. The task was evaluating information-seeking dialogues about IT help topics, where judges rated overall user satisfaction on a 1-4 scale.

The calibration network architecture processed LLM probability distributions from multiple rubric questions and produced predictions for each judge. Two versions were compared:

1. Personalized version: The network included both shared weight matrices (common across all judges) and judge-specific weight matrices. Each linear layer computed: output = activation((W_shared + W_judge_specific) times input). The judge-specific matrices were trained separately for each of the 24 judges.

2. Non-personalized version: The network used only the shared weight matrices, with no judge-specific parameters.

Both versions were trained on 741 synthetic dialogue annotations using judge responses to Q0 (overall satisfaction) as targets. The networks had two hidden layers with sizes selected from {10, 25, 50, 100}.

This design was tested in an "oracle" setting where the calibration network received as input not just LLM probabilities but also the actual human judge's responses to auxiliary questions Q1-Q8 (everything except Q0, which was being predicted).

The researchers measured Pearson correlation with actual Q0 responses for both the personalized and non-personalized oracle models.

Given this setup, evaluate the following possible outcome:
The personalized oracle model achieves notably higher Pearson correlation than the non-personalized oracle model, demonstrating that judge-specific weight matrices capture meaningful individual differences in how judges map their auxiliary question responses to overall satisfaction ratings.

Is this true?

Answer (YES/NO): YES